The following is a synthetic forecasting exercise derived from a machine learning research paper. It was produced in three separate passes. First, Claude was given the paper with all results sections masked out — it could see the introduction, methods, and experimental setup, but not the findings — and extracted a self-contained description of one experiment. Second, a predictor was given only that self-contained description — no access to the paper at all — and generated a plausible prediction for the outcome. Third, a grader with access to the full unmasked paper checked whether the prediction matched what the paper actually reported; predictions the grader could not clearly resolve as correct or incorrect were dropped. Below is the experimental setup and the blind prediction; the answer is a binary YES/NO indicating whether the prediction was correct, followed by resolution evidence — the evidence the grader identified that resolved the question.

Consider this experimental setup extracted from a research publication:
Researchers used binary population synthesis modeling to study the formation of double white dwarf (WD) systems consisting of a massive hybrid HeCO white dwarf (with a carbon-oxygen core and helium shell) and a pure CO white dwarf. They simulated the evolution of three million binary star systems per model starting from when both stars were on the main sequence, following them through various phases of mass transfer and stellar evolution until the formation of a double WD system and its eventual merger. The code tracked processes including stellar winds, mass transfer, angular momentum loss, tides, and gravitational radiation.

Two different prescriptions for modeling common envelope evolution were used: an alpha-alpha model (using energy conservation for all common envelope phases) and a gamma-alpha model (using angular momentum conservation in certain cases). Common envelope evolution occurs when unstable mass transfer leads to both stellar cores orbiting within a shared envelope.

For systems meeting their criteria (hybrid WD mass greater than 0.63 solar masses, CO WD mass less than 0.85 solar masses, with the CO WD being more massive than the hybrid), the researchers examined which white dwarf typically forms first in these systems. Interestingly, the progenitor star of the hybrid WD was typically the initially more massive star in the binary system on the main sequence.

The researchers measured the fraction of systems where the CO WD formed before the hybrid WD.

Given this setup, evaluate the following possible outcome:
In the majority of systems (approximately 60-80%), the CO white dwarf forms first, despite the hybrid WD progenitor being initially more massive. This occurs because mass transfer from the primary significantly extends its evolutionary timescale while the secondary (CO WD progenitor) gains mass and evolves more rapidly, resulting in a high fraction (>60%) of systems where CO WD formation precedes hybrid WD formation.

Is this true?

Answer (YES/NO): YES